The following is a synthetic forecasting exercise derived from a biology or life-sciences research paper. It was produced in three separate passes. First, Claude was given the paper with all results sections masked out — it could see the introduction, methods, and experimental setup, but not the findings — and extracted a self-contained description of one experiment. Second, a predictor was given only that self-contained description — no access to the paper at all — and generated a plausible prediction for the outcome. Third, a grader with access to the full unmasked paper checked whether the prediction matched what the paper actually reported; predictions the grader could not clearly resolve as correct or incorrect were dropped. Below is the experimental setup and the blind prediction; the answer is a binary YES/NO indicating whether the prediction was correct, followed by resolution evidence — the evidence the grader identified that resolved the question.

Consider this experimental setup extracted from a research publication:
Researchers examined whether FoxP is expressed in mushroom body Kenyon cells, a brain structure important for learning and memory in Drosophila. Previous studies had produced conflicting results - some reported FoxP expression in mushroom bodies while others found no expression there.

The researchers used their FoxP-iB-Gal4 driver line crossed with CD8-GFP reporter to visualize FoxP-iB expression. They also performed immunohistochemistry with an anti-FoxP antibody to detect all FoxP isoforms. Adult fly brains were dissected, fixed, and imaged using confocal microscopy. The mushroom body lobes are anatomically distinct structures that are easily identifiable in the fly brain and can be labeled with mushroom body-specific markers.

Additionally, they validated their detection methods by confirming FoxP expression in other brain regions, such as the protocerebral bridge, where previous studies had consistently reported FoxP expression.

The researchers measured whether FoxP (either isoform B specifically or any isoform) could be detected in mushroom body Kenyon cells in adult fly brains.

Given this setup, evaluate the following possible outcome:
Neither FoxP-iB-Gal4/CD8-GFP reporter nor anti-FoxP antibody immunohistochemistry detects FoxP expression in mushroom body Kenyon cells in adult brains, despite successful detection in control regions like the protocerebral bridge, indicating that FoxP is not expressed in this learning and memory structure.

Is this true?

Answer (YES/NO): YES